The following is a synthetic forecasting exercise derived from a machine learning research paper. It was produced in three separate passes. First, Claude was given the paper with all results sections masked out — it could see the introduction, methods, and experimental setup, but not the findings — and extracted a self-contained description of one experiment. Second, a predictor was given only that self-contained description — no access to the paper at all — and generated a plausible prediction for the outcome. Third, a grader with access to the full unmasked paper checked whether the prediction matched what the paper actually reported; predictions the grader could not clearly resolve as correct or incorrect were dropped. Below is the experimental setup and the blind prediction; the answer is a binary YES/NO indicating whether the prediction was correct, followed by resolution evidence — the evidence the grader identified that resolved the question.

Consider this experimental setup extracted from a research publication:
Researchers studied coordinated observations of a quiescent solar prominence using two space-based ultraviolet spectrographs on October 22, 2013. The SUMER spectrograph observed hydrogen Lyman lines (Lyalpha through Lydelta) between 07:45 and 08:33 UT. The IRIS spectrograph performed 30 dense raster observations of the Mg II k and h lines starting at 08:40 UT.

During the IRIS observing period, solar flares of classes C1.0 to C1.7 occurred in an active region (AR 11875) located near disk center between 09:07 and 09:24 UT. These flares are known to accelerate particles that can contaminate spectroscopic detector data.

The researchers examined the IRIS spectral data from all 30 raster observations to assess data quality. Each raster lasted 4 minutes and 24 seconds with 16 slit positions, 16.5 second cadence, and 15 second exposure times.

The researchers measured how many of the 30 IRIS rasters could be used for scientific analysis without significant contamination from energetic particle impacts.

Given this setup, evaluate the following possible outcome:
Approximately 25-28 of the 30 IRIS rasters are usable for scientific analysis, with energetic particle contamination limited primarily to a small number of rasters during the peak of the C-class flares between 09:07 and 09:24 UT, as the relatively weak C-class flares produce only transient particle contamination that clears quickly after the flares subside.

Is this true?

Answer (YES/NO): NO